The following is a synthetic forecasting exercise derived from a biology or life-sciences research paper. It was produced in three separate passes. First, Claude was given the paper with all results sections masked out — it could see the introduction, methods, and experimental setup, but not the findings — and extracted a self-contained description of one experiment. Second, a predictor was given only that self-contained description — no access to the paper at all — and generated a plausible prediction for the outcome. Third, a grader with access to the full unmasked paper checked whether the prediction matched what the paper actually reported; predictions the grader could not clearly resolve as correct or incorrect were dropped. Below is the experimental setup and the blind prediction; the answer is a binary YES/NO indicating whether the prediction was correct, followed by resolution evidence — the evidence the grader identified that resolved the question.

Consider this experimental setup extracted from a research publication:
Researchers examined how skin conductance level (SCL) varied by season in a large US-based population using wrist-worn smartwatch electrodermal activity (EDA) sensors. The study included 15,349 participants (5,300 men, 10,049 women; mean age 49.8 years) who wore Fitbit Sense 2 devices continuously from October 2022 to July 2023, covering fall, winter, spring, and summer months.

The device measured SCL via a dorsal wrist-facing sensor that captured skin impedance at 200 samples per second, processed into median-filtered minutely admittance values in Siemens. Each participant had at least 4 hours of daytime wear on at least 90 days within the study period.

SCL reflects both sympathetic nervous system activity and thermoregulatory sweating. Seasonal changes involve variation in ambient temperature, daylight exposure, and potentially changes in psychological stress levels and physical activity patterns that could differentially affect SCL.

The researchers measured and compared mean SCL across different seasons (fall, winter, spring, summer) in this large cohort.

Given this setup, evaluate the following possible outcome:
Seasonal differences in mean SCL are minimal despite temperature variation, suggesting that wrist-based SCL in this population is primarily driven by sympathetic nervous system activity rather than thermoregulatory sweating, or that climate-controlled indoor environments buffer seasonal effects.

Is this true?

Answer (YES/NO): NO